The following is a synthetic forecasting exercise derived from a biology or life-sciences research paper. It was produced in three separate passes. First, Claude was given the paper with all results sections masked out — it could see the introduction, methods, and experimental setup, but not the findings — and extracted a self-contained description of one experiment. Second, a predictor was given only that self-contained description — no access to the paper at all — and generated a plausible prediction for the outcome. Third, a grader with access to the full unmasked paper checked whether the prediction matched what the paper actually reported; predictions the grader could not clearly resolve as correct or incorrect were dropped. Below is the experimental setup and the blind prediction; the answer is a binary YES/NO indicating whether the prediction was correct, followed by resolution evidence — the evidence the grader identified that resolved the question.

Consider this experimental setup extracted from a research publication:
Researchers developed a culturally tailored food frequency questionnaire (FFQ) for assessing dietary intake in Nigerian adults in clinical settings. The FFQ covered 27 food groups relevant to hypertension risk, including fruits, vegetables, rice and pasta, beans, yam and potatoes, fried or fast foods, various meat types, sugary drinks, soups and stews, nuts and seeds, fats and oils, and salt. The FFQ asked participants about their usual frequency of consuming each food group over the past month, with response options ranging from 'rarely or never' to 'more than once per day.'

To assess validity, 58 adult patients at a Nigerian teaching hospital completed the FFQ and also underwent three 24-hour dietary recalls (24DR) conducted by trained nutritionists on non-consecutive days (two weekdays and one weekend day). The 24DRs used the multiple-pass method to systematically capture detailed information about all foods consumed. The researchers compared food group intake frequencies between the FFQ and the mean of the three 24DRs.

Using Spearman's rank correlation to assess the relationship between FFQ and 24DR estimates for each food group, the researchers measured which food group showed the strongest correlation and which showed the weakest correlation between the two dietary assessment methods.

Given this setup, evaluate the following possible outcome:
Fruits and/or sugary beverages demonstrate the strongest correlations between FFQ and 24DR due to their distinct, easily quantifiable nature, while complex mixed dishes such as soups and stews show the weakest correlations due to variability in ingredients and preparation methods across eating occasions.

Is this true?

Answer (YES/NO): NO